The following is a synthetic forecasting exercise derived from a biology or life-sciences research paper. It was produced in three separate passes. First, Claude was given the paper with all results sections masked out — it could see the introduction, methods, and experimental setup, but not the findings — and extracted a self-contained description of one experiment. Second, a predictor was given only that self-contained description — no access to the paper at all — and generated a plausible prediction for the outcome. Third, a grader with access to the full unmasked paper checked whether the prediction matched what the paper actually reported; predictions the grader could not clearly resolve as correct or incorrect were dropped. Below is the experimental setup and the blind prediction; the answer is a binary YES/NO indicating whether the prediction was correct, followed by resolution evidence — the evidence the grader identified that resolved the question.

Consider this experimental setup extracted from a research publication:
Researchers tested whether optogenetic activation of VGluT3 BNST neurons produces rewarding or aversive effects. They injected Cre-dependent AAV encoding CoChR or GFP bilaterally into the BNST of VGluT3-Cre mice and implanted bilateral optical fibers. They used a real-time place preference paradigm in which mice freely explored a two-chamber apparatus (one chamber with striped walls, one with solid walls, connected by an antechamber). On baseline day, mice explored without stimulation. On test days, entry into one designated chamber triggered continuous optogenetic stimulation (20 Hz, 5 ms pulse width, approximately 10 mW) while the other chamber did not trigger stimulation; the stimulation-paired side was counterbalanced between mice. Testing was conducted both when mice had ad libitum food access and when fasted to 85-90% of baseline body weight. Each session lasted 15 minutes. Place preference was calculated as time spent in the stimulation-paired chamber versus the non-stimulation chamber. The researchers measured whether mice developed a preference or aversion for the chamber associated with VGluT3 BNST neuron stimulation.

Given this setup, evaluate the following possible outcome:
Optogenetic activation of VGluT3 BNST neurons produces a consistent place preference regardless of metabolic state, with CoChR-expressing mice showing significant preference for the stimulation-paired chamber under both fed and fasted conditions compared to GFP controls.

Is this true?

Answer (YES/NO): NO